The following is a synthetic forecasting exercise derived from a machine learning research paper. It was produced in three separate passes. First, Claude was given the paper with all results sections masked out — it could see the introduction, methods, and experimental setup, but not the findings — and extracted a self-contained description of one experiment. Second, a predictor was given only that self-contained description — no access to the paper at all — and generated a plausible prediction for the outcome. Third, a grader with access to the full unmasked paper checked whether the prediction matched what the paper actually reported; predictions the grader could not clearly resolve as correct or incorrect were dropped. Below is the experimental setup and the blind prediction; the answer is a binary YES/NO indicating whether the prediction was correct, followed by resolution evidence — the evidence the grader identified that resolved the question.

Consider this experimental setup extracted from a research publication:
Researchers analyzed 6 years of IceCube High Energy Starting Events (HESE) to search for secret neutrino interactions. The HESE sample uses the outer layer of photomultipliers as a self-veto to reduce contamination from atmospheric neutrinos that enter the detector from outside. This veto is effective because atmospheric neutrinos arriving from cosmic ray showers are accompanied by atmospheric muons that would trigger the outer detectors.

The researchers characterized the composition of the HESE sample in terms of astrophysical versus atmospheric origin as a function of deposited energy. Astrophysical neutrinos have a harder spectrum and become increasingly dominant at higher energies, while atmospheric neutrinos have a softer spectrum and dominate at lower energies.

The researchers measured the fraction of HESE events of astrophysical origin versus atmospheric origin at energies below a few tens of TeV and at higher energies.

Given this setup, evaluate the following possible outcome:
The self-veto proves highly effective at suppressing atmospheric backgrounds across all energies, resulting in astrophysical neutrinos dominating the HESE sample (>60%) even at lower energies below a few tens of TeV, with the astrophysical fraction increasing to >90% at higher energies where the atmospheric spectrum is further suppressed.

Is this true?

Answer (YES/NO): NO